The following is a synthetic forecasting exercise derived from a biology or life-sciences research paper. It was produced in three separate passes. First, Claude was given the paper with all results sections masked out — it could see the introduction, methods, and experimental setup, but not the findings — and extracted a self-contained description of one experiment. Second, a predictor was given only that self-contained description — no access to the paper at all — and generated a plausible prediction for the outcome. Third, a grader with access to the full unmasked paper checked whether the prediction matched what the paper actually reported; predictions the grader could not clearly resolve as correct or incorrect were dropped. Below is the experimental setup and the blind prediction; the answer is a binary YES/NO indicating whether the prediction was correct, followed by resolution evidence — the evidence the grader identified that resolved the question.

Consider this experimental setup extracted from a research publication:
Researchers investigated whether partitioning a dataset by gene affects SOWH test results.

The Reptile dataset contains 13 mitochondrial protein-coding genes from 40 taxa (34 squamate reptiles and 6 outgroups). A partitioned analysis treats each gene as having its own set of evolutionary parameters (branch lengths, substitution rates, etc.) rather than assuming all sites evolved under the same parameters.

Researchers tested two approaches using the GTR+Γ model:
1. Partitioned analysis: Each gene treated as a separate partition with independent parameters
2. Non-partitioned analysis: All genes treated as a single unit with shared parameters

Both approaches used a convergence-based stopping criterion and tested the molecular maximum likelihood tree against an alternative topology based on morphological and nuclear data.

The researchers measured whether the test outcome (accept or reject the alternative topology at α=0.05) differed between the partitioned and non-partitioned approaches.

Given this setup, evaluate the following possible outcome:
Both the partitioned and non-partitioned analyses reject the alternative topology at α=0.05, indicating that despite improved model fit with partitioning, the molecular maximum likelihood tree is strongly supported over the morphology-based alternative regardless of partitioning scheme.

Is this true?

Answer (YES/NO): YES